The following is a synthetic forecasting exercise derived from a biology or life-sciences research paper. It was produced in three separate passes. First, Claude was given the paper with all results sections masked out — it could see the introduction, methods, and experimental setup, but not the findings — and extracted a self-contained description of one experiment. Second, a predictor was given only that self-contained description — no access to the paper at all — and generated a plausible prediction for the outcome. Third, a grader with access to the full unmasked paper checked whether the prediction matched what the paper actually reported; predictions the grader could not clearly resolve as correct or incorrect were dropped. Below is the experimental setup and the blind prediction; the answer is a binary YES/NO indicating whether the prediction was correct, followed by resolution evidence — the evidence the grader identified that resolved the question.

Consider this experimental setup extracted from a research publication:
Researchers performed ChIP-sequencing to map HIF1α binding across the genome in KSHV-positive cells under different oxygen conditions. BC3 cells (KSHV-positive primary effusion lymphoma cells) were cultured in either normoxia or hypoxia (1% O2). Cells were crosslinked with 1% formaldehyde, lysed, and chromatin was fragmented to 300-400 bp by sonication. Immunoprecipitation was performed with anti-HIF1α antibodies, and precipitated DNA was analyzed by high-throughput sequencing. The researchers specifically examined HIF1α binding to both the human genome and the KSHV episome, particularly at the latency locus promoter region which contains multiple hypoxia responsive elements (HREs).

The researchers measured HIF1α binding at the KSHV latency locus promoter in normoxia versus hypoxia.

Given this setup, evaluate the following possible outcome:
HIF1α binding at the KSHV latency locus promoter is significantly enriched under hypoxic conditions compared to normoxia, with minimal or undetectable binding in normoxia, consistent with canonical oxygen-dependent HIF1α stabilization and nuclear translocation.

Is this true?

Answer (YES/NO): NO